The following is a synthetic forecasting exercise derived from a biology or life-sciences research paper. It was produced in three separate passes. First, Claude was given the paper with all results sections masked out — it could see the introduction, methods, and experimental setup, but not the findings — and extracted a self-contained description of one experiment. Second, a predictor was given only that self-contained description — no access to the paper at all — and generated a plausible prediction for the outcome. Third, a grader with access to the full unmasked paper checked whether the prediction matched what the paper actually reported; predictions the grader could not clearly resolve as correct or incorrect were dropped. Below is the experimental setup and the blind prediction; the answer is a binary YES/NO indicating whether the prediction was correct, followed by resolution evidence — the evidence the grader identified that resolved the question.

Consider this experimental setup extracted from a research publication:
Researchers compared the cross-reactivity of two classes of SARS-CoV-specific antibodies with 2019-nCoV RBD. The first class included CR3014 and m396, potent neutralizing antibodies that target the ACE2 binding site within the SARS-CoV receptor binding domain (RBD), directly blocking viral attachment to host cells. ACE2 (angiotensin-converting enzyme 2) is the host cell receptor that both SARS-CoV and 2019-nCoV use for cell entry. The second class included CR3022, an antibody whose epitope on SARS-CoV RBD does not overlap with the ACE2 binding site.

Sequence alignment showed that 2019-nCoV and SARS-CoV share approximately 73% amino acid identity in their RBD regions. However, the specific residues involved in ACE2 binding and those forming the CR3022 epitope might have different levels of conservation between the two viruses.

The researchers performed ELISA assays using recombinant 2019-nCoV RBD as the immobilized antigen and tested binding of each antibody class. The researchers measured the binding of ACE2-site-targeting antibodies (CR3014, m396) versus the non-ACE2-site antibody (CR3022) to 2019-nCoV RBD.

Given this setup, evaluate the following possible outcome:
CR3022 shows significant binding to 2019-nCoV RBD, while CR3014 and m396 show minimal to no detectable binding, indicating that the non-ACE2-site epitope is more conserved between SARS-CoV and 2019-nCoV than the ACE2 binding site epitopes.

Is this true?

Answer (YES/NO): YES